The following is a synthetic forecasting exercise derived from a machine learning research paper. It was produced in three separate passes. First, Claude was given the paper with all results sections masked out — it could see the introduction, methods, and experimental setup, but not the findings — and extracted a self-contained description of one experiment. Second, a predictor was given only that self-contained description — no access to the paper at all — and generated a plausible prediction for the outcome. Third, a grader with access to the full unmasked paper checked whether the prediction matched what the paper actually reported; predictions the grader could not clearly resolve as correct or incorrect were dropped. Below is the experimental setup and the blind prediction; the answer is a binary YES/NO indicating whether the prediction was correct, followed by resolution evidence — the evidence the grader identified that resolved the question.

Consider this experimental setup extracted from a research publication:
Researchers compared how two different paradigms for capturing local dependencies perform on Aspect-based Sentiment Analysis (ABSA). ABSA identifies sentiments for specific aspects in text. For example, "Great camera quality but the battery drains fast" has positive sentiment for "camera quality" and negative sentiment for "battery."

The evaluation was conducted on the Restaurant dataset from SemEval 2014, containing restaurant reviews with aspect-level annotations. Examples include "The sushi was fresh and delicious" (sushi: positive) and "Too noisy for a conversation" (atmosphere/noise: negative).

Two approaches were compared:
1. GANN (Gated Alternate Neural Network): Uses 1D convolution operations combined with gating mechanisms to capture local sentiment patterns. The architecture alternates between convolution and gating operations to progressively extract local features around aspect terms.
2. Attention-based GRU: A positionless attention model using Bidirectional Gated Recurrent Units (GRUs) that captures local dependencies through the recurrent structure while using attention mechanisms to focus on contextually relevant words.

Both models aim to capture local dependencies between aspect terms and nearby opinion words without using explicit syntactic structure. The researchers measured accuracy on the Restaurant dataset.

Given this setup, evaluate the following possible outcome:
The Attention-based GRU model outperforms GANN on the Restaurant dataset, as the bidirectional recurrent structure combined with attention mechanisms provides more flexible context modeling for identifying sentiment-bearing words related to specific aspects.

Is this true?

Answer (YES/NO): YES